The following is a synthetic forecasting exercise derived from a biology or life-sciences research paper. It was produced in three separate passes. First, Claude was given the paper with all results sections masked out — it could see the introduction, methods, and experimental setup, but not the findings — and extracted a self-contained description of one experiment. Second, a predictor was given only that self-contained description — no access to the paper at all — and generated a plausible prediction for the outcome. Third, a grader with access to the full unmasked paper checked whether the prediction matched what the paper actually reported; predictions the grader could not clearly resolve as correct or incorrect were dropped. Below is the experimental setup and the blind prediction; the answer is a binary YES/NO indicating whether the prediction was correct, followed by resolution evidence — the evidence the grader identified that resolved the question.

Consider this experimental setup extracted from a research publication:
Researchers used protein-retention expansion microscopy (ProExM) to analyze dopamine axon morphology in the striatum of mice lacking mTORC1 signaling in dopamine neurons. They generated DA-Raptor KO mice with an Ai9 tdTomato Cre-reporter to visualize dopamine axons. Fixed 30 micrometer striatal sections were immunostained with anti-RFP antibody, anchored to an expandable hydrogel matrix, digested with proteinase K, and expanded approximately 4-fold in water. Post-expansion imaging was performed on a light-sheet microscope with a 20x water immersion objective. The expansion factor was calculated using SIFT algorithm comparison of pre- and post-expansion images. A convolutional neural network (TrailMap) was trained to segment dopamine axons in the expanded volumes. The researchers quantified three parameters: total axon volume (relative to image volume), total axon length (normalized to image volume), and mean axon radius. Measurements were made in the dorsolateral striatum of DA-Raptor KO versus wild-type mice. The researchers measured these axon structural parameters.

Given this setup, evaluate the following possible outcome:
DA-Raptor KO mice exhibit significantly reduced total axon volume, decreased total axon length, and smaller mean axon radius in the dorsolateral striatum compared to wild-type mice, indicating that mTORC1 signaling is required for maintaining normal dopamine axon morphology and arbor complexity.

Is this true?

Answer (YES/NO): YES